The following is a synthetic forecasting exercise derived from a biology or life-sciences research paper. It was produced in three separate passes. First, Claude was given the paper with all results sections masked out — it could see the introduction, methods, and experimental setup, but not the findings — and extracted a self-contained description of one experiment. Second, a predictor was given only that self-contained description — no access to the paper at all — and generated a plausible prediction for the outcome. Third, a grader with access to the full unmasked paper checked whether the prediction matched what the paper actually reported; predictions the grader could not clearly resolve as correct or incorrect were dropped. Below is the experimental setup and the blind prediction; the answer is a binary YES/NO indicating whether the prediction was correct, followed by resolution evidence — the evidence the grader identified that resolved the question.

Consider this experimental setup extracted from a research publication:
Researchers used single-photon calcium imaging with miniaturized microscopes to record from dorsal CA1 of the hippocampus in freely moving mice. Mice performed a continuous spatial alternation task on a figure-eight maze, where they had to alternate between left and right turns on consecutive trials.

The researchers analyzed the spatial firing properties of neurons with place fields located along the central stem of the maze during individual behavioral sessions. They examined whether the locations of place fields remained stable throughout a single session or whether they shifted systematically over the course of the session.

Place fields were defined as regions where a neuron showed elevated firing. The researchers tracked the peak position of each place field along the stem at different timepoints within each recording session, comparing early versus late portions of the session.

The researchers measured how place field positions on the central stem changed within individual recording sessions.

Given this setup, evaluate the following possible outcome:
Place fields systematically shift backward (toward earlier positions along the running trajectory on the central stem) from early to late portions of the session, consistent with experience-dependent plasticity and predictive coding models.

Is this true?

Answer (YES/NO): YES